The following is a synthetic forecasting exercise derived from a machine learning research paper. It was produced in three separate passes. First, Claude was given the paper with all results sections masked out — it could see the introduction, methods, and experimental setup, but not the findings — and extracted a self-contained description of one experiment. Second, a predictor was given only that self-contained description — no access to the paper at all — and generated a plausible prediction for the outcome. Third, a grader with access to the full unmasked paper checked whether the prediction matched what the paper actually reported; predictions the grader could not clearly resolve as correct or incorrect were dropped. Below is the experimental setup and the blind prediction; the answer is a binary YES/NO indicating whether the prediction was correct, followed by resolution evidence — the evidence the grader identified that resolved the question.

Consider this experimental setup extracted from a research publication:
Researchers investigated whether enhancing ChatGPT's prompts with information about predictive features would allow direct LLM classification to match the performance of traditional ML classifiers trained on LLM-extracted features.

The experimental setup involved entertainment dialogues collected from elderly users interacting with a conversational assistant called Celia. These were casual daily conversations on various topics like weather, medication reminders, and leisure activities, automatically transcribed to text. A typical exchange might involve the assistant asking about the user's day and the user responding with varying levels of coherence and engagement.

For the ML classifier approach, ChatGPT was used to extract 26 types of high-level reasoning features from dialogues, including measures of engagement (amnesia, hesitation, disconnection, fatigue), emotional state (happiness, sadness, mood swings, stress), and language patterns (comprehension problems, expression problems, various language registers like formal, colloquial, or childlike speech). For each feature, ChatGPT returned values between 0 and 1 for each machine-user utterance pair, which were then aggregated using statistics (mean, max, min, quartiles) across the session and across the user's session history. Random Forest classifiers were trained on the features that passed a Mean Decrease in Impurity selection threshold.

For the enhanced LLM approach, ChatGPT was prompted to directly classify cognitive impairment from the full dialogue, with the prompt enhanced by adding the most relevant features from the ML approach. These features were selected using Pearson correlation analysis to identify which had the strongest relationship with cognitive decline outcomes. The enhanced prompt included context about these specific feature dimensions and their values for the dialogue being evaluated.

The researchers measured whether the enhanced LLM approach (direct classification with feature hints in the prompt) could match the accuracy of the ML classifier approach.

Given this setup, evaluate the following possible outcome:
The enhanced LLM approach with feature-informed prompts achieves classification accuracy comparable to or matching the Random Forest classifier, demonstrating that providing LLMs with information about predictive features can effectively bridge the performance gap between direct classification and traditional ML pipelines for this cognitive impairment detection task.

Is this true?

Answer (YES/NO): NO